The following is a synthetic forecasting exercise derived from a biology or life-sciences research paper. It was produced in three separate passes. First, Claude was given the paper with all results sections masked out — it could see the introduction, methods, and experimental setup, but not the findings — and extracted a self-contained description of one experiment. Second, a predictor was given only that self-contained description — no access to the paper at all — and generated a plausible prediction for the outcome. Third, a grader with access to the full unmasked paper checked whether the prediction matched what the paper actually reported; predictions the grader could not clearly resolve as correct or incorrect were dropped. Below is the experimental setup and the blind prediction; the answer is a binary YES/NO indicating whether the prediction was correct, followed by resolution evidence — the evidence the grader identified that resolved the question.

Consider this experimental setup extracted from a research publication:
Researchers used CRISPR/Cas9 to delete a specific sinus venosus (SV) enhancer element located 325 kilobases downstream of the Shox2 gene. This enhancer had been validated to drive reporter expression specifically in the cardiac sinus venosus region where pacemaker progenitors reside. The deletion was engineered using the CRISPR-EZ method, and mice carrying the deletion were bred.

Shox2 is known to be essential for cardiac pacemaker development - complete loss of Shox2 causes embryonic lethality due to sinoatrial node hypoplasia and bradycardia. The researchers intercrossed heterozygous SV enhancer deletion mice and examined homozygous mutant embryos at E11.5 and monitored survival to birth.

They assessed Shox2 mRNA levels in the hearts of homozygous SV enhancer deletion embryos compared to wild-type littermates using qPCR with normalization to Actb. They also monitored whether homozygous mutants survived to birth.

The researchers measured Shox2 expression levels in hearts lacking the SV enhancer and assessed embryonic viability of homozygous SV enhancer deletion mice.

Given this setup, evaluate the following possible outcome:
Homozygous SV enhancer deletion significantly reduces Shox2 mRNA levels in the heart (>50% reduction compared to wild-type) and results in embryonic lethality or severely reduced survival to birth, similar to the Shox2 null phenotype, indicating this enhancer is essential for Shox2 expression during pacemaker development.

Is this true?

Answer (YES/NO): NO